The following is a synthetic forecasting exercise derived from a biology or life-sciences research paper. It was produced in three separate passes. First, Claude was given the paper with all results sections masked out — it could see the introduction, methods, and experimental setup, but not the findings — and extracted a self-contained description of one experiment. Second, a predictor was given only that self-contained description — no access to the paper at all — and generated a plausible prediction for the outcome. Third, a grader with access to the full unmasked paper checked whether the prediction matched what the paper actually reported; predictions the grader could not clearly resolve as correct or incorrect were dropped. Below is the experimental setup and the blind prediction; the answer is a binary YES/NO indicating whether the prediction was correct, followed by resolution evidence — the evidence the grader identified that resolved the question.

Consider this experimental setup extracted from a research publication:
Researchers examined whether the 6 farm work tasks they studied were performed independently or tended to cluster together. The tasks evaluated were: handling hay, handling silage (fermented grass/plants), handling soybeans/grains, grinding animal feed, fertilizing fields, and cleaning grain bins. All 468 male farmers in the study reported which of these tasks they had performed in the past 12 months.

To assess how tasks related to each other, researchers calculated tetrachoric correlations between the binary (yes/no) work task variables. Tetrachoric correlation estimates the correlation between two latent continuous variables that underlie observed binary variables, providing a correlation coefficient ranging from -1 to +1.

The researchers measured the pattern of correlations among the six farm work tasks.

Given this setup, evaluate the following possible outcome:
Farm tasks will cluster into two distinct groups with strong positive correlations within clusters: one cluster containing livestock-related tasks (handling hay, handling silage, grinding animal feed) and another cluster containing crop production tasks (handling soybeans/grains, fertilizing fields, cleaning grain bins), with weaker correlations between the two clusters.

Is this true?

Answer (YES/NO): NO